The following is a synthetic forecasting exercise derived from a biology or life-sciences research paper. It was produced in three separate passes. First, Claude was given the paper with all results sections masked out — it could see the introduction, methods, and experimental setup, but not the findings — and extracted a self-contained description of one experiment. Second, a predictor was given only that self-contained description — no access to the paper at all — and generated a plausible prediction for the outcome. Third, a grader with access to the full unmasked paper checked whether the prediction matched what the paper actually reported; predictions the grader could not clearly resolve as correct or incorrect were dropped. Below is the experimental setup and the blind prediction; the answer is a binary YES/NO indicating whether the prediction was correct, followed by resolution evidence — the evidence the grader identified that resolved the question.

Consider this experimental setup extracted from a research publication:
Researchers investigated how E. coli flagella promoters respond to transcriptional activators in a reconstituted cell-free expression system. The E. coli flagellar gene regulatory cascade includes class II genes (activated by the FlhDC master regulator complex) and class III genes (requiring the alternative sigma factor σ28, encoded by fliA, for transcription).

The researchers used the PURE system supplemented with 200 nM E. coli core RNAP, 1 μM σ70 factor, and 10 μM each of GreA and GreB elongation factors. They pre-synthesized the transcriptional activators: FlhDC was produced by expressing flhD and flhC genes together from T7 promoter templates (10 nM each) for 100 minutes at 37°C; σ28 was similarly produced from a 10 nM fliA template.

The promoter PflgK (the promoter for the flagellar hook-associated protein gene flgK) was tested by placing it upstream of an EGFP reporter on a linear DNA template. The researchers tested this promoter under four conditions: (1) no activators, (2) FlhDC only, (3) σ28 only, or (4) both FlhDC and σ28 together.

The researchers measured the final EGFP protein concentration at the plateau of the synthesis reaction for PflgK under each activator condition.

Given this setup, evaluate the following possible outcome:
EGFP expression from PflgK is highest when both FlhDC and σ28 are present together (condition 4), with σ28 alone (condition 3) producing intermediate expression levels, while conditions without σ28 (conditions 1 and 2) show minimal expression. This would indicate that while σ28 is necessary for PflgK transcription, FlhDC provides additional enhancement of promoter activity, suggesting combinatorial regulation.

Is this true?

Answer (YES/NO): NO